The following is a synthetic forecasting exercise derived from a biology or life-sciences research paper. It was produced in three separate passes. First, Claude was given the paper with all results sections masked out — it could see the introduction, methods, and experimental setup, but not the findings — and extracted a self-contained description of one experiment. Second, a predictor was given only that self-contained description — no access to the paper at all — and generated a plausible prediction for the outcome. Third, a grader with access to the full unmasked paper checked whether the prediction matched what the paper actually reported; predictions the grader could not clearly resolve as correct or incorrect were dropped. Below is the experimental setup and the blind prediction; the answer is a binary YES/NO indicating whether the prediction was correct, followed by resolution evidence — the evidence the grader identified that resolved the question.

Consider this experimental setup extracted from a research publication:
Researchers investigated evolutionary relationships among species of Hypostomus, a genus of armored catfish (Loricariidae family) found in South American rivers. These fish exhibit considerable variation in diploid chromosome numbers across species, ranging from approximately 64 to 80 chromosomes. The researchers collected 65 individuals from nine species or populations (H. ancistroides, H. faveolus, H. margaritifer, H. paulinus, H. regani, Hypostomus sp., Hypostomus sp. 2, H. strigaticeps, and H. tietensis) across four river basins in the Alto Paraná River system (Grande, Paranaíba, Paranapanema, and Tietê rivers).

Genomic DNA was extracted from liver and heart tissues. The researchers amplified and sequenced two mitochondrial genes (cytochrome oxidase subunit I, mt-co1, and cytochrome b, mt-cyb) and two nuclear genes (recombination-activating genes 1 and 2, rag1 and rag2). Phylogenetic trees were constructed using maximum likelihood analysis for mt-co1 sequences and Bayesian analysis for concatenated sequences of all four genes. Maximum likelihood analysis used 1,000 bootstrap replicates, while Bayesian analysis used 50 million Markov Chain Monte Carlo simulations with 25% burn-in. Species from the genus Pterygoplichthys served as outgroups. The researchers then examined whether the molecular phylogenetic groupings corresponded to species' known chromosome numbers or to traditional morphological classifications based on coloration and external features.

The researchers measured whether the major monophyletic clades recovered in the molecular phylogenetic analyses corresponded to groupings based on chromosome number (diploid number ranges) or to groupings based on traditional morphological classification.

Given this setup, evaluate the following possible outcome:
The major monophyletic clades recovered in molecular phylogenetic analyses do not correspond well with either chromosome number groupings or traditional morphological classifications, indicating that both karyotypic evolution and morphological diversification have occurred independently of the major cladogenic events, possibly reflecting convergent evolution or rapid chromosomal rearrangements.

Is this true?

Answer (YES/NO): NO